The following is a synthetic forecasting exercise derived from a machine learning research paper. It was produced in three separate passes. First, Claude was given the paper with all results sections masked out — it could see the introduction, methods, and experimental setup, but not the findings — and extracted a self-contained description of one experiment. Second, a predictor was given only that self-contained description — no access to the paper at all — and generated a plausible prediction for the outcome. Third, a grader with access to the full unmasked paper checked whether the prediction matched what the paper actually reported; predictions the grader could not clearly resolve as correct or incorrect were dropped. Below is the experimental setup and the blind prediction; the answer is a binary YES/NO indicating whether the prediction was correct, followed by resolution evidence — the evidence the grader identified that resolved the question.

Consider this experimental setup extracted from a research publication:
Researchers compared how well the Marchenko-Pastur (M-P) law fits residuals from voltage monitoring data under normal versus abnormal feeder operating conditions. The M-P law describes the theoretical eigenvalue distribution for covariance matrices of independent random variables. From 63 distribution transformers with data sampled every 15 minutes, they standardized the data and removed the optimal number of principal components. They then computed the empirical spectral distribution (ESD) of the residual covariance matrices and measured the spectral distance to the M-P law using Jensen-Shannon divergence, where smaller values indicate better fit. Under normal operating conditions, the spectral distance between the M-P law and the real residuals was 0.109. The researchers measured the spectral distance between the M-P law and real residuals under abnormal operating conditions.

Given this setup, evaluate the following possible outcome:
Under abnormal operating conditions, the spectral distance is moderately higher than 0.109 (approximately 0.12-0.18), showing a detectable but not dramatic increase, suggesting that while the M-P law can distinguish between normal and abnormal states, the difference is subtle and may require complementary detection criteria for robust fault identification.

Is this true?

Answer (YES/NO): NO